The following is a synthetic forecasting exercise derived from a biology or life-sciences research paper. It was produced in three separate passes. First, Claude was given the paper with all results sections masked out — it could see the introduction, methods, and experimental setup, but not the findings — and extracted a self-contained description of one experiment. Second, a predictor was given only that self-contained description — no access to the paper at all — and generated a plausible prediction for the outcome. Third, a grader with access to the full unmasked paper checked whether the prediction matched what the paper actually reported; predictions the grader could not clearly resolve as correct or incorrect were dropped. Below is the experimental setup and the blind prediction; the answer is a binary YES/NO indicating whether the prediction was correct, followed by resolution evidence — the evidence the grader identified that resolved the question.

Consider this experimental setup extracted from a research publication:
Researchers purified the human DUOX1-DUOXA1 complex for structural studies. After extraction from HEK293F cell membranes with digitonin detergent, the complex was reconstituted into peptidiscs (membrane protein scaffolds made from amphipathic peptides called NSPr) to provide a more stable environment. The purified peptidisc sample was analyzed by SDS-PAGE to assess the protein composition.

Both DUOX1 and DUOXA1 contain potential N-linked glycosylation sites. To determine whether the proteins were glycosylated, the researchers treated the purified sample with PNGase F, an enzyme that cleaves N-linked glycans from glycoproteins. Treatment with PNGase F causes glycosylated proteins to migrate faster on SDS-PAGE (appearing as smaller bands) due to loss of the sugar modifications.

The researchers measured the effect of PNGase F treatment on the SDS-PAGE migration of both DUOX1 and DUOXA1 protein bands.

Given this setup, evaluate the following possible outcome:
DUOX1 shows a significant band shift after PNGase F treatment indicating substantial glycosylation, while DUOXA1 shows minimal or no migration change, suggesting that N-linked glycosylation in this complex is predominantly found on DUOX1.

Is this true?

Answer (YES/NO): NO